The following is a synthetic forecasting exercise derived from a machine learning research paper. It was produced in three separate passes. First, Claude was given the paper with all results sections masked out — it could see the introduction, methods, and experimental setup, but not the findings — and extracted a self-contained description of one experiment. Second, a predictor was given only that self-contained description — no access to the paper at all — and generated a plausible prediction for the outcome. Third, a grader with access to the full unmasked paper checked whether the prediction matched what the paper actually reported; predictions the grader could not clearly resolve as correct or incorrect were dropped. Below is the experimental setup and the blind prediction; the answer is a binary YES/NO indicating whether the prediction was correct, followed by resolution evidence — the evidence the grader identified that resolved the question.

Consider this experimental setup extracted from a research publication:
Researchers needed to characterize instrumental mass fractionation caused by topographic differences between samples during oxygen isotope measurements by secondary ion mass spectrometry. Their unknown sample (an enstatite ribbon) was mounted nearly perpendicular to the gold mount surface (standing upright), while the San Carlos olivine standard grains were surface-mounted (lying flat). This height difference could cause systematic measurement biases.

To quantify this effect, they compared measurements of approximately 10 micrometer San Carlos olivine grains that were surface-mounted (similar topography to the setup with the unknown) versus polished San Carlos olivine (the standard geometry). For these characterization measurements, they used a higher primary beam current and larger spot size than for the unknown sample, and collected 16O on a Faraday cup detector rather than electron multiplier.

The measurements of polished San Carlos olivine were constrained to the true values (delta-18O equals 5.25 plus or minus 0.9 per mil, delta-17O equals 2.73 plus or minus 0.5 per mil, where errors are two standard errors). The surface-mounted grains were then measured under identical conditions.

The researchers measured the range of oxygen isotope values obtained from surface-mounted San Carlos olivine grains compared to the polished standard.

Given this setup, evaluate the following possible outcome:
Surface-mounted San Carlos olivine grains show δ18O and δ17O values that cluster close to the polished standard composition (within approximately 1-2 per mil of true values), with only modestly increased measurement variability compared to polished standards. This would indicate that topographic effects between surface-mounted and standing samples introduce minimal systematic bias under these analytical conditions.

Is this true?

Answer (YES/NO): NO